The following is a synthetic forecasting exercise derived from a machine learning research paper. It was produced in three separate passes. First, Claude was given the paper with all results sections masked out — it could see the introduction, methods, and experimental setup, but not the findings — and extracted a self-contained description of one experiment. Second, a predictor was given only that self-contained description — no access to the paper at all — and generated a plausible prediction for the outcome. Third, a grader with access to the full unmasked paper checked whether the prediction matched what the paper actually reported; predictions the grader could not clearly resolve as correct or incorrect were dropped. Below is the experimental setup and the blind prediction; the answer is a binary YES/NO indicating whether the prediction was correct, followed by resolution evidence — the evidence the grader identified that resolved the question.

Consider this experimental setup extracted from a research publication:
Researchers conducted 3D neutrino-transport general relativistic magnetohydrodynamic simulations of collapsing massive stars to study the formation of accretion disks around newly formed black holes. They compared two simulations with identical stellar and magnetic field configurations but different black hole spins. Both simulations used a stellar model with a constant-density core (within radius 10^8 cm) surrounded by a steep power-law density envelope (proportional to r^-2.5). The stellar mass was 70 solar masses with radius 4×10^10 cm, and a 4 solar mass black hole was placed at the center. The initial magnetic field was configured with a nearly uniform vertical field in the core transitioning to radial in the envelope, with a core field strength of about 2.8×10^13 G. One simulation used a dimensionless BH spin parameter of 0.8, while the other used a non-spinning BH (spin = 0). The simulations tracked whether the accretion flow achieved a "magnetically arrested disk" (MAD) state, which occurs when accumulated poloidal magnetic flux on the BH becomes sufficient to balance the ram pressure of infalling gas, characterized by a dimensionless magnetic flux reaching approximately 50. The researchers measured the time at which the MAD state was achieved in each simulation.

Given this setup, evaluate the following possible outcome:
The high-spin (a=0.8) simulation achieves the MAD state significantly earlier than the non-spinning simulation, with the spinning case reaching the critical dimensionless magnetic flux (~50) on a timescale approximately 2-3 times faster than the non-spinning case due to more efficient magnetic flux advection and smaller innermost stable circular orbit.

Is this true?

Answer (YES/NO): NO